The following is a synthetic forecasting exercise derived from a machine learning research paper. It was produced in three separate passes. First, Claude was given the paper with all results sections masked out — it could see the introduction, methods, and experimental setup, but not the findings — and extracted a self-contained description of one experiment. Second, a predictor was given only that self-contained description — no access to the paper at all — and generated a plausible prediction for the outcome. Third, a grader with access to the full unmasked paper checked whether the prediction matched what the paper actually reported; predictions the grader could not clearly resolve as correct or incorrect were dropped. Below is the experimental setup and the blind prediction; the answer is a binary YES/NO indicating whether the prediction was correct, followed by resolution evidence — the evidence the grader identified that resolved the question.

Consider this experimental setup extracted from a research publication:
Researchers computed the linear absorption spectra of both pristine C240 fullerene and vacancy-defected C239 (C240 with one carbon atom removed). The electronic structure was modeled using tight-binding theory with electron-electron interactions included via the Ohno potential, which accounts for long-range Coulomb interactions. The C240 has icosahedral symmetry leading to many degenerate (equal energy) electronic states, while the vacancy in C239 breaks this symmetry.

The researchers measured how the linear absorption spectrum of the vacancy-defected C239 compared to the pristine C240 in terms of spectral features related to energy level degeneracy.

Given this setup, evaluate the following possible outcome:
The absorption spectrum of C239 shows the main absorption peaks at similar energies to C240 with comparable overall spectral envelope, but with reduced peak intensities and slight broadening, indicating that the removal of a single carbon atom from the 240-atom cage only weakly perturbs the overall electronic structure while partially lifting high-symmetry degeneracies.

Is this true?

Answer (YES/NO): NO